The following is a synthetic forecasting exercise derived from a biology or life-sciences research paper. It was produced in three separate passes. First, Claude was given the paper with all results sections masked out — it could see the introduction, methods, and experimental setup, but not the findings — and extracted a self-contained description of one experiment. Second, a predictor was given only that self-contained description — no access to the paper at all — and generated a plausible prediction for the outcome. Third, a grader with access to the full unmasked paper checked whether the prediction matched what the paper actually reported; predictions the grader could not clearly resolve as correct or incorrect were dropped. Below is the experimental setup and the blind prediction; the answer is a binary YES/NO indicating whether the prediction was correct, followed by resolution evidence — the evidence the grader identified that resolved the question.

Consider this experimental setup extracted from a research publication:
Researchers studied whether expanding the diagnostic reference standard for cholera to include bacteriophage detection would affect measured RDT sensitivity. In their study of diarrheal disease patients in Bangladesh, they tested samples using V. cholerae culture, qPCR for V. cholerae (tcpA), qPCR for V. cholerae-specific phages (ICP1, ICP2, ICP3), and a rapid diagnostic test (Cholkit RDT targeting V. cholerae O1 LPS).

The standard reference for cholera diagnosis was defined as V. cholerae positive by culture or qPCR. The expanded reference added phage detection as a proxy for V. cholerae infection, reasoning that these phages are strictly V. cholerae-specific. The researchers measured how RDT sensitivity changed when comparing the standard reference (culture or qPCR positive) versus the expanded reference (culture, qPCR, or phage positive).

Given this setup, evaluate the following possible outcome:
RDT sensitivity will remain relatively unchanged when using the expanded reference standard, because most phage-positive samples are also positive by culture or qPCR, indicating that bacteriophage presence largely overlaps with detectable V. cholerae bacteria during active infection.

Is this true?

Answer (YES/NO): NO